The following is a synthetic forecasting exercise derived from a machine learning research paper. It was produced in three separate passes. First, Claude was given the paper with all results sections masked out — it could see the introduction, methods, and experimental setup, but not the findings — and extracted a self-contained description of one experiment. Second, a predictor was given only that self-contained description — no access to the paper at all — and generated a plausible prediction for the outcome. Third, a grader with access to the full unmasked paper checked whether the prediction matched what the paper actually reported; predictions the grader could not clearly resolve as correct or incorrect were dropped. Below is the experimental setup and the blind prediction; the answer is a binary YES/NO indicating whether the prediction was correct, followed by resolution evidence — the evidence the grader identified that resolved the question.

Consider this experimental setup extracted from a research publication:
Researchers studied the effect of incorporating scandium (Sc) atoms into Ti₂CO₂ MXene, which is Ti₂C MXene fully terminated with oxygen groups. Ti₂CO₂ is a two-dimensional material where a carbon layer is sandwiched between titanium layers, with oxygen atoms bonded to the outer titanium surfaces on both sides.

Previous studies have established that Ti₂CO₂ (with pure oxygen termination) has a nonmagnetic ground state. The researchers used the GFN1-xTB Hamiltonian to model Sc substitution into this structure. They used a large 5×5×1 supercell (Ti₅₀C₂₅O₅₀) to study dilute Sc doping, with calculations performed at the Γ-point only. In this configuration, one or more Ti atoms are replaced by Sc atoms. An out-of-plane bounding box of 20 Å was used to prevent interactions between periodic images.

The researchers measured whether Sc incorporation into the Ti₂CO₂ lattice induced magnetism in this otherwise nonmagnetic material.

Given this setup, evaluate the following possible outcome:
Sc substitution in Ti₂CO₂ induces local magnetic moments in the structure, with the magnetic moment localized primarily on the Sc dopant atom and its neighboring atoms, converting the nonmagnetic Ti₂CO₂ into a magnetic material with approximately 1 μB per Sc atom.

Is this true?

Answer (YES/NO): NO